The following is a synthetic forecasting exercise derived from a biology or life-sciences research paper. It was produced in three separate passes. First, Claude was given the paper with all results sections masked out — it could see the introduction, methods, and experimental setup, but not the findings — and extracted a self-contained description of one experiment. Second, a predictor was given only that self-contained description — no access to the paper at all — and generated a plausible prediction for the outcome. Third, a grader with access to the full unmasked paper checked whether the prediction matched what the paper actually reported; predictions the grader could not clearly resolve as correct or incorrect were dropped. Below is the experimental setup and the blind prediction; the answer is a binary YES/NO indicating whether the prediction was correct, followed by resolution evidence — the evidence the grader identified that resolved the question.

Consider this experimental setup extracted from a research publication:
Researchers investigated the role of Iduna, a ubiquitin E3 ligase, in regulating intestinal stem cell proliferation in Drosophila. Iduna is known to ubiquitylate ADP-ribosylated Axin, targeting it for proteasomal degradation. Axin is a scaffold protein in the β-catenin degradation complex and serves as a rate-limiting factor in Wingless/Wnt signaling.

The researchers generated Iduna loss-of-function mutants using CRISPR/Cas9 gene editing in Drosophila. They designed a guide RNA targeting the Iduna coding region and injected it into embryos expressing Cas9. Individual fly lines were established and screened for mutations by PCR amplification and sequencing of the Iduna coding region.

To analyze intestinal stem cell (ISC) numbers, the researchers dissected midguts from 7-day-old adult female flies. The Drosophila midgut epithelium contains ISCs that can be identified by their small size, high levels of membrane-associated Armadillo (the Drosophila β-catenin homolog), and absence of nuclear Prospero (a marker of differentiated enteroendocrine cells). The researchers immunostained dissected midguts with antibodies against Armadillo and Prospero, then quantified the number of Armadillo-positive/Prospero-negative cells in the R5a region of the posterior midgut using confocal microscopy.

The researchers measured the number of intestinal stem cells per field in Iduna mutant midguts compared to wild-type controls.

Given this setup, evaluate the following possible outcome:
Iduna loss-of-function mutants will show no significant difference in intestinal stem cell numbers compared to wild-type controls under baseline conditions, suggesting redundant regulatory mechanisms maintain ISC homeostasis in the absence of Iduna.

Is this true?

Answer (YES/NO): NO